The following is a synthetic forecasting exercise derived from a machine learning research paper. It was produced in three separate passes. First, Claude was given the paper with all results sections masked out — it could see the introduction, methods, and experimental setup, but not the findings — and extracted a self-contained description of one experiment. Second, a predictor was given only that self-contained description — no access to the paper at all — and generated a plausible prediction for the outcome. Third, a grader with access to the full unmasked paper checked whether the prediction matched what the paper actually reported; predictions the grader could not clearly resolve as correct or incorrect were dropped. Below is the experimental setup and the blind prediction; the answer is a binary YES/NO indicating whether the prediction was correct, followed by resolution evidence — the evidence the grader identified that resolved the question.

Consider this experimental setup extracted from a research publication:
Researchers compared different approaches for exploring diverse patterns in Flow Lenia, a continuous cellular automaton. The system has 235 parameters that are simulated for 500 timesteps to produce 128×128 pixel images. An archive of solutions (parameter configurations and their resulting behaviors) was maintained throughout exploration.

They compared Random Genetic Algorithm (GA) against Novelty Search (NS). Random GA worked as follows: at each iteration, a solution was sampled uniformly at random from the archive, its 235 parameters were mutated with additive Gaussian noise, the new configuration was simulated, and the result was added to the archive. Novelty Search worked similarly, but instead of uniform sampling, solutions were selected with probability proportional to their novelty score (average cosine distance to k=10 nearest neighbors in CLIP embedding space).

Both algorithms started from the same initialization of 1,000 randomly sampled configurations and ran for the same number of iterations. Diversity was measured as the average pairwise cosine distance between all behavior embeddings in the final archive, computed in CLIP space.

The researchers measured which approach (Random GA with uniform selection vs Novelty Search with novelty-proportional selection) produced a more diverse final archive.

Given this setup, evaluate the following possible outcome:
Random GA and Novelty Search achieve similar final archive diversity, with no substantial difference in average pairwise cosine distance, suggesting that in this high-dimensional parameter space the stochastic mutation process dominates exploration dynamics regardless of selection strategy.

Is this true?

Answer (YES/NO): YES